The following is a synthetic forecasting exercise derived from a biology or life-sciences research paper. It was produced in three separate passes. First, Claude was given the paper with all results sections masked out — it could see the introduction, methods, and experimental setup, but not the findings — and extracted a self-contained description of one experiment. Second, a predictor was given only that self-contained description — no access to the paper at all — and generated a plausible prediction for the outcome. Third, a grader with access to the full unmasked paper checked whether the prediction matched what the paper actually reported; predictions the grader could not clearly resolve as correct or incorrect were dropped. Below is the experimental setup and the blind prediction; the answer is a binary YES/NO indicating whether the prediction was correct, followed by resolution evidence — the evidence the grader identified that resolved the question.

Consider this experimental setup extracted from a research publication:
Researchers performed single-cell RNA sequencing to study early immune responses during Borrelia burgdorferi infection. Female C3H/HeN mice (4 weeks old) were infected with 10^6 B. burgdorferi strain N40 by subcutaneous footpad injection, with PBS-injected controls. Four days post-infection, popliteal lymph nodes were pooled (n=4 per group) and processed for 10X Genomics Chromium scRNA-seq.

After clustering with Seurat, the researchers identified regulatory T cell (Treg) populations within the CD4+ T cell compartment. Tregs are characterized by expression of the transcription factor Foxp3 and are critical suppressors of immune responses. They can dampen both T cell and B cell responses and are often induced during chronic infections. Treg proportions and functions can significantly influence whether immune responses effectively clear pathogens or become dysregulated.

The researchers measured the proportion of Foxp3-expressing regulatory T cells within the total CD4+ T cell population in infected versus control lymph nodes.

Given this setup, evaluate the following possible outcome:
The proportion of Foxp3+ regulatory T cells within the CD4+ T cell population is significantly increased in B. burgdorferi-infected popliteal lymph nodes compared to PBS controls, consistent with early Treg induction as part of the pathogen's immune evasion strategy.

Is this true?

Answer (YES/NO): NO